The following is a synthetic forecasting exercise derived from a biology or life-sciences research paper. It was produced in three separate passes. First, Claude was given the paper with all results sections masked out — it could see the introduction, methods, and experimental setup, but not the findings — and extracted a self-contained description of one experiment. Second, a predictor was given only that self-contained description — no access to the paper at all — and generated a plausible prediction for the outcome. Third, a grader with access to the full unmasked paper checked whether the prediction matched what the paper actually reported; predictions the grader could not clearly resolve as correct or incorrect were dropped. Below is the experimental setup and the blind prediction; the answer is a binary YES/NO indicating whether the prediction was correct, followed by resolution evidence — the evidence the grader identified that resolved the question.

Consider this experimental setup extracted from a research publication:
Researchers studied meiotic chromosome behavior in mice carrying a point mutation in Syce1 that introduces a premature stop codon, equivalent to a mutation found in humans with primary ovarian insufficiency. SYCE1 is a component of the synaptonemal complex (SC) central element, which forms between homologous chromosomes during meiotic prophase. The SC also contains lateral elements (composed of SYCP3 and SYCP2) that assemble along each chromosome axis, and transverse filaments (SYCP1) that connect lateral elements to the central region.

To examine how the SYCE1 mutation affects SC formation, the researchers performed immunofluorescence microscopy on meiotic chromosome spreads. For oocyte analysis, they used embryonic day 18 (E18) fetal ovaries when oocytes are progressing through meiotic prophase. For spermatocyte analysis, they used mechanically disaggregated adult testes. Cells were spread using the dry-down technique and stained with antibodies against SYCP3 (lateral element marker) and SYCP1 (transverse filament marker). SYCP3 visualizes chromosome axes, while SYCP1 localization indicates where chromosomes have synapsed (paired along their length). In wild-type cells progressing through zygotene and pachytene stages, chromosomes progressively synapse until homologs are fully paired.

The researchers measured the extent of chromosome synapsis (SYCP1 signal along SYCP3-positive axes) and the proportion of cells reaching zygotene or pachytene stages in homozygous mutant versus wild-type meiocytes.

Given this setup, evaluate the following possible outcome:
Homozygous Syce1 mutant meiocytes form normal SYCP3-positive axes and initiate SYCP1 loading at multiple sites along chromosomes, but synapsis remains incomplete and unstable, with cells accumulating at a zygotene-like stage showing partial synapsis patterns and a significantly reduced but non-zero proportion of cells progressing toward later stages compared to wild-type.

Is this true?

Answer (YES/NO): NO